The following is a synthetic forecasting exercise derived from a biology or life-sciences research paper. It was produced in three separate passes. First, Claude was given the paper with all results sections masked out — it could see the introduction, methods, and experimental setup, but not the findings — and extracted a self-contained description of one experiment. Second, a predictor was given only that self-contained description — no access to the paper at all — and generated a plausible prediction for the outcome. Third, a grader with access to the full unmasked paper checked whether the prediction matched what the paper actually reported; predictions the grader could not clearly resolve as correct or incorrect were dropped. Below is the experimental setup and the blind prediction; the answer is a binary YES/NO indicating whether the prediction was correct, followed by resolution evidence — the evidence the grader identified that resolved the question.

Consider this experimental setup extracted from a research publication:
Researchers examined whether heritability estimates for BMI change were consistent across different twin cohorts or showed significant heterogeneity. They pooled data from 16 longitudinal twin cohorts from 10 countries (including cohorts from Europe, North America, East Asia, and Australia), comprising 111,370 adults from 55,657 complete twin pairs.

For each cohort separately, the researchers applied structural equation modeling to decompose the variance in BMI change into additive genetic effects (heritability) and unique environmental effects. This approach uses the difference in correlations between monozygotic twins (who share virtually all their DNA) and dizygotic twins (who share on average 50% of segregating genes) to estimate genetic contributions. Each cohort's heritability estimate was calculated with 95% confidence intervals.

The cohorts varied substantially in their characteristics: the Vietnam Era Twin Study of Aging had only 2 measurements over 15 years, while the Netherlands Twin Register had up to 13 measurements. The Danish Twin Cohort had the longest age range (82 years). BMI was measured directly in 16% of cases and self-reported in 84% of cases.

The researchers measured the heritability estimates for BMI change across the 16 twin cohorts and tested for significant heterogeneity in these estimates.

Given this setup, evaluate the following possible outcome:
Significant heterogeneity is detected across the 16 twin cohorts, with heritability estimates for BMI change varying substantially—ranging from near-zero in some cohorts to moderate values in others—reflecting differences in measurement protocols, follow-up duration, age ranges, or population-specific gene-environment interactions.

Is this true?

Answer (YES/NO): YES